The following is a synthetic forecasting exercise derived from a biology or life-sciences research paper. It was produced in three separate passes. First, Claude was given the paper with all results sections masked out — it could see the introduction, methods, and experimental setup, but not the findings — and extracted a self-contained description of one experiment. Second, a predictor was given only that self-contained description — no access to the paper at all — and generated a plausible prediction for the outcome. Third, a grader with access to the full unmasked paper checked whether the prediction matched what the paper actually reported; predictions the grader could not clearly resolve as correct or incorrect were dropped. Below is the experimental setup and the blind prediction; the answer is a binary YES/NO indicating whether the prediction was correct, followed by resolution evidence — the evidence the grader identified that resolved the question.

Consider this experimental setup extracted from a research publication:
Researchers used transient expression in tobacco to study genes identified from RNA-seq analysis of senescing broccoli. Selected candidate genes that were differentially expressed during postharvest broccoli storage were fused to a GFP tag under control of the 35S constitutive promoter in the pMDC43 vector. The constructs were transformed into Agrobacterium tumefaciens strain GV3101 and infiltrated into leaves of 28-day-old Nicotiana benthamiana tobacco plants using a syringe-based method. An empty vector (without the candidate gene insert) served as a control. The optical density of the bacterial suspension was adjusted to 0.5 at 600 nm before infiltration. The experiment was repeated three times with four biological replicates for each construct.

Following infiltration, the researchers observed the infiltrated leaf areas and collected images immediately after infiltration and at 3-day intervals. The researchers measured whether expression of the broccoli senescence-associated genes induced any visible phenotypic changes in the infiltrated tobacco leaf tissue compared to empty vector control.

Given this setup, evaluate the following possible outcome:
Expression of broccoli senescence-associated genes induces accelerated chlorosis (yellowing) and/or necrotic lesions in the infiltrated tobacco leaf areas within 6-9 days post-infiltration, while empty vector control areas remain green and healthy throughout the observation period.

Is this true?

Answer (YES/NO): NO